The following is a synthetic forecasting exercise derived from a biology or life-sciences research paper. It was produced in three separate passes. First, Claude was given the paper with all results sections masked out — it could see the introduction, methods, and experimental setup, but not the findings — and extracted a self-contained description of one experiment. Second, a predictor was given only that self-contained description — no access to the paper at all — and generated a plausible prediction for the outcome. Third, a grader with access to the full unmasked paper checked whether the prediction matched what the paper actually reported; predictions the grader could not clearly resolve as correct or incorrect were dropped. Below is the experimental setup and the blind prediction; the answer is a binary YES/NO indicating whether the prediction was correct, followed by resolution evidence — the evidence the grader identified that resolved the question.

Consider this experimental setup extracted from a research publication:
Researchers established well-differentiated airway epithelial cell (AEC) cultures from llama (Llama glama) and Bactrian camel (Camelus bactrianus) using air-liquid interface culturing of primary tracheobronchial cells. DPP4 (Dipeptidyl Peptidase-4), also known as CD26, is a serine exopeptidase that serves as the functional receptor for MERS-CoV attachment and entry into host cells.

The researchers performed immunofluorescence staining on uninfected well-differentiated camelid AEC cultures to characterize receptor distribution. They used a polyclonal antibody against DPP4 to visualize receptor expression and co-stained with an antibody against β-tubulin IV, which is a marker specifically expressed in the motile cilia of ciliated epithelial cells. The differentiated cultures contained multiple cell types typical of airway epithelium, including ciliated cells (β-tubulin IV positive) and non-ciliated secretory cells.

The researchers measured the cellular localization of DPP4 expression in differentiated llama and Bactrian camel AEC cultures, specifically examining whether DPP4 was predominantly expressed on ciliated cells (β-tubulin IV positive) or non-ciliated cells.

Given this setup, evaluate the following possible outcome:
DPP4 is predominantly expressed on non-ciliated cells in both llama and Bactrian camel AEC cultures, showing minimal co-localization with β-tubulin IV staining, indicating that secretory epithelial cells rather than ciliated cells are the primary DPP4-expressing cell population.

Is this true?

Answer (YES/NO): NO